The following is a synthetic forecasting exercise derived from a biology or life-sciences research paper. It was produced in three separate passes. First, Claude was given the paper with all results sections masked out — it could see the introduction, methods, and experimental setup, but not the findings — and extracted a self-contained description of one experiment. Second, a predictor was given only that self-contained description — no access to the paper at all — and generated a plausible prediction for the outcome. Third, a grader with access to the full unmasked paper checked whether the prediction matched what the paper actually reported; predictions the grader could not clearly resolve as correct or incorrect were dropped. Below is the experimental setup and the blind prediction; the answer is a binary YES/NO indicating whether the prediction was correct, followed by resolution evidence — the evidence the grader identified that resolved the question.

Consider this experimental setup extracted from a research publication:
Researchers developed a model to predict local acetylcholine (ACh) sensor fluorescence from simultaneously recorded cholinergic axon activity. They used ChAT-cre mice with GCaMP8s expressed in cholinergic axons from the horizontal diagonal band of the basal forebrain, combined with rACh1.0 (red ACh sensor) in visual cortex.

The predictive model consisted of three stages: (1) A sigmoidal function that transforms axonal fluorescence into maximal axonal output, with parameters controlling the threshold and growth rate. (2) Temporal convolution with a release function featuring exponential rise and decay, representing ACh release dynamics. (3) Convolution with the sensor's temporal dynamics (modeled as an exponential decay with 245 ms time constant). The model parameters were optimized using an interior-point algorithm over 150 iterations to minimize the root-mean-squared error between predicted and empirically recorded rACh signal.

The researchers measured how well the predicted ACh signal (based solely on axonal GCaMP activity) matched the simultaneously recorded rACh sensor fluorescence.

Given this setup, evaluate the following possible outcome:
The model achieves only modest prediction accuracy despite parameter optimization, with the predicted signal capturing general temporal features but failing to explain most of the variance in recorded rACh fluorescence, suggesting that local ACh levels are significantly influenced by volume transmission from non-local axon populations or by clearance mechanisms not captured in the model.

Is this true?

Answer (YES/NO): NO